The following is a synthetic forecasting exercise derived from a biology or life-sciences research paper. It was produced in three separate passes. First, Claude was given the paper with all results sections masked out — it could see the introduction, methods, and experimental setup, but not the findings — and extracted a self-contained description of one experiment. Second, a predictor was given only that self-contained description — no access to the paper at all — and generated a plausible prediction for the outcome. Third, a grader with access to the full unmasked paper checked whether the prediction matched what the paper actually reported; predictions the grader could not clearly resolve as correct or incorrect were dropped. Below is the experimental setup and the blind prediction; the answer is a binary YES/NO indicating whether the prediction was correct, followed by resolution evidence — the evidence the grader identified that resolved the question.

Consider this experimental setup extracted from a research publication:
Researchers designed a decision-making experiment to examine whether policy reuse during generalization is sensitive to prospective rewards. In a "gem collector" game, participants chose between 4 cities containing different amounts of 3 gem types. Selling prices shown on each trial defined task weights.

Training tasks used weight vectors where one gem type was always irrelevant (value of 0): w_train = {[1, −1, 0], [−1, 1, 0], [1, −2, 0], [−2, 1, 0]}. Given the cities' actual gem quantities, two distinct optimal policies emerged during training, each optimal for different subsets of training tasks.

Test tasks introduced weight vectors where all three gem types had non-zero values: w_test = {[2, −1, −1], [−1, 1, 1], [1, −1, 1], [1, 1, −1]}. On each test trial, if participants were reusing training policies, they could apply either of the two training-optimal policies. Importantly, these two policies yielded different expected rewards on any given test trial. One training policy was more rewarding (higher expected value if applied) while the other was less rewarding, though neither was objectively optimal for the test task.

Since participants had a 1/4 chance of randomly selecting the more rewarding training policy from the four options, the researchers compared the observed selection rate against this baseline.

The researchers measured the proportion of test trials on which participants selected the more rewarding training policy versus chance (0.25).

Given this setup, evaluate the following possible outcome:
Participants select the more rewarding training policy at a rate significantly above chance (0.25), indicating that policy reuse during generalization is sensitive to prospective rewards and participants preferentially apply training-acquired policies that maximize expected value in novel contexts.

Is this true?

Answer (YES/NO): YES